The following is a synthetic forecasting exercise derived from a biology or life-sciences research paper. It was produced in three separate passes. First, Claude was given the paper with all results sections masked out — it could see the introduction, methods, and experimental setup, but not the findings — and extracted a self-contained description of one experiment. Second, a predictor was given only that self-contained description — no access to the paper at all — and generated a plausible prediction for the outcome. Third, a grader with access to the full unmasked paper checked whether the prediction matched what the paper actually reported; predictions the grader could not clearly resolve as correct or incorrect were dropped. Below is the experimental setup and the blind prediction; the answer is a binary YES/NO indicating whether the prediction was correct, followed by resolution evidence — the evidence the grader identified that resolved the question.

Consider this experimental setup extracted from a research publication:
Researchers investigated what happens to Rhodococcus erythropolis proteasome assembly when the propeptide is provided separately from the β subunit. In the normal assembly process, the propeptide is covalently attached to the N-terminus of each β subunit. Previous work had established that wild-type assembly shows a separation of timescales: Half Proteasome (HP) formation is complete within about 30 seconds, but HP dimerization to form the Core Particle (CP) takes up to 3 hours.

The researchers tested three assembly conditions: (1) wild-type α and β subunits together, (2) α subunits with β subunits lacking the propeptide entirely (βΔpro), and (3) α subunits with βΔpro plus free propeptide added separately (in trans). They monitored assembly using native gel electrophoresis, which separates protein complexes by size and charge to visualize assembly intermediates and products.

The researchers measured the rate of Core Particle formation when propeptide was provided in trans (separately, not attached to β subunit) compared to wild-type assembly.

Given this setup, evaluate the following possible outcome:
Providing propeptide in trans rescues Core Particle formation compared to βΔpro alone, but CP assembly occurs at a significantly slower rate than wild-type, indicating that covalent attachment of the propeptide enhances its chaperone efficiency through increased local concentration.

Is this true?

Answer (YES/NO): NO